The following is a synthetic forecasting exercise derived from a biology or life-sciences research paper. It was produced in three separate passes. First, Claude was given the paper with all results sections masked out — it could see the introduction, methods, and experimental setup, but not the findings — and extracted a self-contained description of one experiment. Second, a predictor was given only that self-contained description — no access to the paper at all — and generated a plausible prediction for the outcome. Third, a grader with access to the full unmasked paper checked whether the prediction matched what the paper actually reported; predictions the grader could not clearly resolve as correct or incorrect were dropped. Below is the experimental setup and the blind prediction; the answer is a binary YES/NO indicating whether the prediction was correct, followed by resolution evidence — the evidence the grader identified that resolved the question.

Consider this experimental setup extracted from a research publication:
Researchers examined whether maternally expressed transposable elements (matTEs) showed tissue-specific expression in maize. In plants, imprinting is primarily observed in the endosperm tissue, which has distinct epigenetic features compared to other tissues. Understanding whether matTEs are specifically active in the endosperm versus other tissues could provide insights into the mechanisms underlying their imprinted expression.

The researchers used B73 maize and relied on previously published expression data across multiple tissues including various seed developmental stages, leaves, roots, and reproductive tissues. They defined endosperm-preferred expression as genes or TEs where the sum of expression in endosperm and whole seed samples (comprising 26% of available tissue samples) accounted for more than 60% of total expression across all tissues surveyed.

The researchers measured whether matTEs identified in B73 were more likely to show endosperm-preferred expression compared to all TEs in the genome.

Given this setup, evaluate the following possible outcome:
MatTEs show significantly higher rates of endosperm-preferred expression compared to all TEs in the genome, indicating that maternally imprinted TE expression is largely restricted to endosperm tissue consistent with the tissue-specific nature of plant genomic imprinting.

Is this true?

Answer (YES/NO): YES